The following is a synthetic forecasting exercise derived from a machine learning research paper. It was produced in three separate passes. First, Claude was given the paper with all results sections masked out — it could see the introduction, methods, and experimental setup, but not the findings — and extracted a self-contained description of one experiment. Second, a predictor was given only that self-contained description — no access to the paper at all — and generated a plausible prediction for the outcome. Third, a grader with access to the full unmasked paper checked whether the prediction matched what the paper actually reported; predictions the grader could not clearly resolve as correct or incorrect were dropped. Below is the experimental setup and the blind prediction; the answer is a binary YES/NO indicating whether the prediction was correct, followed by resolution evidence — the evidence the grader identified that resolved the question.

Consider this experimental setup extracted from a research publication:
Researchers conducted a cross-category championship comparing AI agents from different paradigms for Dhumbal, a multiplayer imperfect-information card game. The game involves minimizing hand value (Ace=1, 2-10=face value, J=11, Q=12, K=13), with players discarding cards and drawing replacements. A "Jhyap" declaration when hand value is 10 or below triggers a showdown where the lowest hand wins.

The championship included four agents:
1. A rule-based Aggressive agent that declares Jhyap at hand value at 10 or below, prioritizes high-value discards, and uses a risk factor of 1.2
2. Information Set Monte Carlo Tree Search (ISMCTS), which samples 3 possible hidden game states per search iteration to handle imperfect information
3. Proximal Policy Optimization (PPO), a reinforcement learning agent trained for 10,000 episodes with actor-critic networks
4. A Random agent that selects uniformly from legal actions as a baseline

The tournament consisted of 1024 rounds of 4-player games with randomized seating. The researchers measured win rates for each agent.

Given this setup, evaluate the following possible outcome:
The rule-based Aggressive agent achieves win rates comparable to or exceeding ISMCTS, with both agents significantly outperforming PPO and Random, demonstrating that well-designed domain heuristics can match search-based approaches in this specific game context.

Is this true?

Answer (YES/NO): NO